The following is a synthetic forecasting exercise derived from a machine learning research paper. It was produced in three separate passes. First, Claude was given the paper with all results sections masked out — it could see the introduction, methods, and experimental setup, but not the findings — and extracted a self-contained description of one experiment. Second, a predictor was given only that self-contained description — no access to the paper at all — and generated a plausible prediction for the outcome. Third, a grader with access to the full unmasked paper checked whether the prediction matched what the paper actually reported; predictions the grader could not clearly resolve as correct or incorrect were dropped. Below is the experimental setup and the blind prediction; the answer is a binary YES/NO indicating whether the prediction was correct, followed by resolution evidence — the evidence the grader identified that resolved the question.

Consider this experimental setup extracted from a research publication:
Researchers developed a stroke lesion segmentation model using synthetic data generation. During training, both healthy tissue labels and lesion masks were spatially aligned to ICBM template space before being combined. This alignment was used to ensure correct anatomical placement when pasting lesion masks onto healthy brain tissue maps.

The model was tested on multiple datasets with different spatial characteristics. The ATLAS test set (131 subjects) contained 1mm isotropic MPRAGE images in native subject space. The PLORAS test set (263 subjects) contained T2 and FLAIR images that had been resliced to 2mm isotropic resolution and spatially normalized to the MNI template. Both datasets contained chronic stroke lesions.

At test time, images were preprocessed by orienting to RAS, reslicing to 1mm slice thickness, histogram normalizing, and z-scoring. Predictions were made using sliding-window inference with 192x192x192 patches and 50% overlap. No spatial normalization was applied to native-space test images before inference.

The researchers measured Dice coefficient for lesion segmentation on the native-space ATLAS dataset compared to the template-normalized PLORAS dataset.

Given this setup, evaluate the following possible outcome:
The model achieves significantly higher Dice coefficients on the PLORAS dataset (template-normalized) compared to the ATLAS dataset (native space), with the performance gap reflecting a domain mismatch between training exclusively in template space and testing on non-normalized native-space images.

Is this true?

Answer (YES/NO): NO